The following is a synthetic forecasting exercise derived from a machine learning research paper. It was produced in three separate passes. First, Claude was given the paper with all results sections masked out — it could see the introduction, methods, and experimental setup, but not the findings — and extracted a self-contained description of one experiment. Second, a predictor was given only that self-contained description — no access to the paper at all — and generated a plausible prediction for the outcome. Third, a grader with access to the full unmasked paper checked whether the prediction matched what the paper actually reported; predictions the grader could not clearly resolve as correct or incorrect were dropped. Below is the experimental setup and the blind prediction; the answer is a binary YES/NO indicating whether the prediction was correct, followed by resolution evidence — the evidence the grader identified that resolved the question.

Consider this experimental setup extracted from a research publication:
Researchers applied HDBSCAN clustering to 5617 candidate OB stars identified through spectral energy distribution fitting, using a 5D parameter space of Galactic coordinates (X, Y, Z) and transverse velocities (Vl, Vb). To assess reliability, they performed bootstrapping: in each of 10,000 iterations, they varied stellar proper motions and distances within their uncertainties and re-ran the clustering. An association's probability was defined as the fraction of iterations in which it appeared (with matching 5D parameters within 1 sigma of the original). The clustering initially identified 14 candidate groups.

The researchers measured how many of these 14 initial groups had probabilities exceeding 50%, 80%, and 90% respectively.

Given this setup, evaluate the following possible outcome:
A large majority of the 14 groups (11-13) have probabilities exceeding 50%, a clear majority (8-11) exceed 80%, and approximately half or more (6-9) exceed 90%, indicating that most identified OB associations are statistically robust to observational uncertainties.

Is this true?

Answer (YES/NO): NO